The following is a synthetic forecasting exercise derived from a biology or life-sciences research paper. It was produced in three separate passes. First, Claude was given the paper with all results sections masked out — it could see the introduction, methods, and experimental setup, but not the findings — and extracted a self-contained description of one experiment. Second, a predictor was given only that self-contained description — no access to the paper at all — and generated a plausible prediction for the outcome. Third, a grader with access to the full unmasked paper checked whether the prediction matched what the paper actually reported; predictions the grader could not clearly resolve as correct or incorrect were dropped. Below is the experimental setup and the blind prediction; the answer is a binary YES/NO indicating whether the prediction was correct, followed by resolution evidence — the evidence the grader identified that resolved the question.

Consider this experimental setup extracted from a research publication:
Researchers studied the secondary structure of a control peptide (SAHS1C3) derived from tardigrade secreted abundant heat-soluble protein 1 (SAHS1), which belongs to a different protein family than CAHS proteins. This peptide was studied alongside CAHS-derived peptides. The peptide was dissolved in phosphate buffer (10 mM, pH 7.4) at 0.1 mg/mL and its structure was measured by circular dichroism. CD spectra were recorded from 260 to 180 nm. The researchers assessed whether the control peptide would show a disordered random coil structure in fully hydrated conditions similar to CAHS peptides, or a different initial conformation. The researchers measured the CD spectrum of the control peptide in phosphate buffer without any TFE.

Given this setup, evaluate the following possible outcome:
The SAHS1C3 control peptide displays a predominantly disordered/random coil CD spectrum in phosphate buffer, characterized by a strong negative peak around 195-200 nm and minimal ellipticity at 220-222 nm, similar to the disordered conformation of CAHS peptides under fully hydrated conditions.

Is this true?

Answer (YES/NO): YES